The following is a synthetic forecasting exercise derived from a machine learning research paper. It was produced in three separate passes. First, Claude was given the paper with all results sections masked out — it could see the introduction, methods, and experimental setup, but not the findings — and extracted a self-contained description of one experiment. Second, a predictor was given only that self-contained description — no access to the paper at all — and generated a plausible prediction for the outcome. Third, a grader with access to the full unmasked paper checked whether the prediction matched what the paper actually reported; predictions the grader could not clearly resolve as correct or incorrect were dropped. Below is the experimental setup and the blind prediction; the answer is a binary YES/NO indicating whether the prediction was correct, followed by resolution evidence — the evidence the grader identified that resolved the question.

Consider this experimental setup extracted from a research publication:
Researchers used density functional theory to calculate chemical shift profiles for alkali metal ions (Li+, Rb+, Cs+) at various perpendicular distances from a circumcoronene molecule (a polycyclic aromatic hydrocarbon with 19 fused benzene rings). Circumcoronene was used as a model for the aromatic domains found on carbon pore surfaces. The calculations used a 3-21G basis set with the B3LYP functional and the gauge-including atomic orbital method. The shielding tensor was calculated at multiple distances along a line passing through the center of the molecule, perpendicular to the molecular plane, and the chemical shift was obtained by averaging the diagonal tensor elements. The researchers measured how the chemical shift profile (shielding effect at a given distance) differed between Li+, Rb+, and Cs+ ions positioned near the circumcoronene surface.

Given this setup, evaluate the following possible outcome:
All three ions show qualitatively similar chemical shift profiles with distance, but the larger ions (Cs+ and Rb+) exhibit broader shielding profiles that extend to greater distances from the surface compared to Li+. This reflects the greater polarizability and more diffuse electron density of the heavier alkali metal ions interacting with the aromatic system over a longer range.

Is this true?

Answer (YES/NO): NO